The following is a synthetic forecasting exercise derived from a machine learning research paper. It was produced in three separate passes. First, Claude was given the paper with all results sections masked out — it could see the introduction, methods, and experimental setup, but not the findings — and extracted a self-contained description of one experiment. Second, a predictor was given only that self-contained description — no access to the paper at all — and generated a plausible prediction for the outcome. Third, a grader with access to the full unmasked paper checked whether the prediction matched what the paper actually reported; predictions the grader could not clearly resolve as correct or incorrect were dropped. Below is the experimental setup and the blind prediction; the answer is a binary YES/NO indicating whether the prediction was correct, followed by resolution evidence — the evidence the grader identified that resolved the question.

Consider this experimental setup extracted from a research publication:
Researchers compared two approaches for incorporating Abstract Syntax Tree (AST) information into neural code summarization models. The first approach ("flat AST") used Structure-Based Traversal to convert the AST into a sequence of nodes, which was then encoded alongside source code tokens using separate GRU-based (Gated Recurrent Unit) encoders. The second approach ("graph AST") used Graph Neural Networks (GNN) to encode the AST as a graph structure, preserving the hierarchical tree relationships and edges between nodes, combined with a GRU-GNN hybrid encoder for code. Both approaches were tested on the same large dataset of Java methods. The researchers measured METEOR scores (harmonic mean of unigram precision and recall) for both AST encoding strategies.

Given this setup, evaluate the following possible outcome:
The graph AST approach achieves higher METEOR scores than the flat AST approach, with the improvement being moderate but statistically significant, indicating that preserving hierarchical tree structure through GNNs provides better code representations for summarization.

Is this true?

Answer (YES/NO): NO